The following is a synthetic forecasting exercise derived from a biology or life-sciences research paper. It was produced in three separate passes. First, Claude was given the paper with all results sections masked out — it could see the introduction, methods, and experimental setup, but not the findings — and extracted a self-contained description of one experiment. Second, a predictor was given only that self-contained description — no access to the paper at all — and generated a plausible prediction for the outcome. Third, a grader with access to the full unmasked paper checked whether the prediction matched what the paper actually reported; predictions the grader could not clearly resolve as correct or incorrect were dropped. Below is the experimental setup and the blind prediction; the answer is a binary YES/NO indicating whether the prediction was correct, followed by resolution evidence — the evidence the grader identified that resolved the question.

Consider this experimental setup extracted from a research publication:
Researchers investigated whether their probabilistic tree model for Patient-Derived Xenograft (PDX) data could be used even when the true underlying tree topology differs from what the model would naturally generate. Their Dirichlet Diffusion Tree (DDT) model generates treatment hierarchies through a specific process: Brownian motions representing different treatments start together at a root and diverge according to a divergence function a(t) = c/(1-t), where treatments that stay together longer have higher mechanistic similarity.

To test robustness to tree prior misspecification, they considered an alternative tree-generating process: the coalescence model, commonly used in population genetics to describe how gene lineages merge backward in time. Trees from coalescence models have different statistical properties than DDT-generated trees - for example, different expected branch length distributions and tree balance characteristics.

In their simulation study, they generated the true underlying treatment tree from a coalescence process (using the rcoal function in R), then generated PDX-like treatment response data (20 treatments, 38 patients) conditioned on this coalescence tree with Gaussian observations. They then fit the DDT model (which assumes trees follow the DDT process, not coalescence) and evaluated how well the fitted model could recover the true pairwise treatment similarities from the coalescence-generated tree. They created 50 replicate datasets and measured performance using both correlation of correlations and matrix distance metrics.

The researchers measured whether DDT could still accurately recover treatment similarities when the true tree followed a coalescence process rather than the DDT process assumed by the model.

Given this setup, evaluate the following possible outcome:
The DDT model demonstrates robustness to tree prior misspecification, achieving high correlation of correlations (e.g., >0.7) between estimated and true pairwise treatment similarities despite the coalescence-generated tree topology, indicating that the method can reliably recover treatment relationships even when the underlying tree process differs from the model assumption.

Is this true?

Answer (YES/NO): YES